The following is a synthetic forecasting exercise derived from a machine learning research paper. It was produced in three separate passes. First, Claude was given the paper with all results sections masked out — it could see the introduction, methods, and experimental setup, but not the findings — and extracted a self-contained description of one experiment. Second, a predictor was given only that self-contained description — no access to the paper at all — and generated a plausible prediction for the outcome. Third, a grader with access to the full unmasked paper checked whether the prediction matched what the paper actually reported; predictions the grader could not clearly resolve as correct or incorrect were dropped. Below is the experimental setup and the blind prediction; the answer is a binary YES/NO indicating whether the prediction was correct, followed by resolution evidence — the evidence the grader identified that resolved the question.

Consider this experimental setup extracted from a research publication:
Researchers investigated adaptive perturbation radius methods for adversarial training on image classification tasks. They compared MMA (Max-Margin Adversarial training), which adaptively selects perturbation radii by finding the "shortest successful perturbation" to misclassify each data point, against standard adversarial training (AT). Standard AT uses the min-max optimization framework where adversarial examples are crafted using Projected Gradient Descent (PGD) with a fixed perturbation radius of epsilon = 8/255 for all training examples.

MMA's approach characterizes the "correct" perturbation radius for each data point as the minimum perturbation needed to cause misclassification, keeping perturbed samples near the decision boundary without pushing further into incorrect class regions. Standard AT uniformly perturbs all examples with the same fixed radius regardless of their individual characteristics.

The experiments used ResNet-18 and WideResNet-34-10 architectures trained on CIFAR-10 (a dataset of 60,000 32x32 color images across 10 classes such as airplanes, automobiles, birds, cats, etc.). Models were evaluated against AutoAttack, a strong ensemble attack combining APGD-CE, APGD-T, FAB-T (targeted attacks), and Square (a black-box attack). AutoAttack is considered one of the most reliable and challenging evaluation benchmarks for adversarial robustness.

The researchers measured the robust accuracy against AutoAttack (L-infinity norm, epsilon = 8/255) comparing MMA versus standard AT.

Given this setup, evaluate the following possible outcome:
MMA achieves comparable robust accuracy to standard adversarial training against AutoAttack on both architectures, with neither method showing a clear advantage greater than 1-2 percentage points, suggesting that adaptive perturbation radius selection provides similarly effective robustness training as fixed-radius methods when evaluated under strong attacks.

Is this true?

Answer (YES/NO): NO